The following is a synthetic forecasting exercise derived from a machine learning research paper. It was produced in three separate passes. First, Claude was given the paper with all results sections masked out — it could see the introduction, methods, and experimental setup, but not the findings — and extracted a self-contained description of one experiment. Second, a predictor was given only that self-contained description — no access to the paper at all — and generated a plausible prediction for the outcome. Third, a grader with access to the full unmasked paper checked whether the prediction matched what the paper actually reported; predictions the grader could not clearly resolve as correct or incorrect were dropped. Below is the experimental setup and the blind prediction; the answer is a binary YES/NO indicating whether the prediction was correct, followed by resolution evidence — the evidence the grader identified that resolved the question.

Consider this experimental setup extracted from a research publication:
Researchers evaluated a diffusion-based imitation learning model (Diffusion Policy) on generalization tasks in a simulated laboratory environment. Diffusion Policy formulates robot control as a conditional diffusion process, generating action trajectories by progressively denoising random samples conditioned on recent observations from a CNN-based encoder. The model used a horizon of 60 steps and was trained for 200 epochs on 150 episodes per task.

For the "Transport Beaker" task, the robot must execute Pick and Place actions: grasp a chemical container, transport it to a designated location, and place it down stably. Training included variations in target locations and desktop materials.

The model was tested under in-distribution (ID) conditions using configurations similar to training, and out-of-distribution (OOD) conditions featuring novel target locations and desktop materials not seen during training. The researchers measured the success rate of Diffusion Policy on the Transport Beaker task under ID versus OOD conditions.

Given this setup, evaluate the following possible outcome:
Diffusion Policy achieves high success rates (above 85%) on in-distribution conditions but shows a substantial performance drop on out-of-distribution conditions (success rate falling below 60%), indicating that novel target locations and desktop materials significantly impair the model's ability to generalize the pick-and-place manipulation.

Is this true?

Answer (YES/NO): NO